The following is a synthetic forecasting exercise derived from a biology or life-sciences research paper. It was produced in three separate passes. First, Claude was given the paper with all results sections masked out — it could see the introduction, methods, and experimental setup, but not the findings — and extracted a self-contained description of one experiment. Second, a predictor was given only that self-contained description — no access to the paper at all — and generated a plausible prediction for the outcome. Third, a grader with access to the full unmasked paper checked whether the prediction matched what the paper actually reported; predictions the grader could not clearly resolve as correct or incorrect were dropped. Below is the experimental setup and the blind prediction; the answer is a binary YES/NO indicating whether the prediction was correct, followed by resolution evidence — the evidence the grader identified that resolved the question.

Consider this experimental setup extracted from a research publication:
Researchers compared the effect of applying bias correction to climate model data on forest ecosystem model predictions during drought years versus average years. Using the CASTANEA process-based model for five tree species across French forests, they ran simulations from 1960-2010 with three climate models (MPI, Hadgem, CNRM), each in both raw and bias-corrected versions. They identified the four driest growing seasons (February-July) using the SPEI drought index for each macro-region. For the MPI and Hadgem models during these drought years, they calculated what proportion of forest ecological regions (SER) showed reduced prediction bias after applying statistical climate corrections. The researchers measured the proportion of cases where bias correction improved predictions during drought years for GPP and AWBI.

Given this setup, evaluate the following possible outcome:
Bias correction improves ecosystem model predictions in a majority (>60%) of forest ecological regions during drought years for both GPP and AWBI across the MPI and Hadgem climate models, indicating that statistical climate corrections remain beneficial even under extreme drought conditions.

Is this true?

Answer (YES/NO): YES